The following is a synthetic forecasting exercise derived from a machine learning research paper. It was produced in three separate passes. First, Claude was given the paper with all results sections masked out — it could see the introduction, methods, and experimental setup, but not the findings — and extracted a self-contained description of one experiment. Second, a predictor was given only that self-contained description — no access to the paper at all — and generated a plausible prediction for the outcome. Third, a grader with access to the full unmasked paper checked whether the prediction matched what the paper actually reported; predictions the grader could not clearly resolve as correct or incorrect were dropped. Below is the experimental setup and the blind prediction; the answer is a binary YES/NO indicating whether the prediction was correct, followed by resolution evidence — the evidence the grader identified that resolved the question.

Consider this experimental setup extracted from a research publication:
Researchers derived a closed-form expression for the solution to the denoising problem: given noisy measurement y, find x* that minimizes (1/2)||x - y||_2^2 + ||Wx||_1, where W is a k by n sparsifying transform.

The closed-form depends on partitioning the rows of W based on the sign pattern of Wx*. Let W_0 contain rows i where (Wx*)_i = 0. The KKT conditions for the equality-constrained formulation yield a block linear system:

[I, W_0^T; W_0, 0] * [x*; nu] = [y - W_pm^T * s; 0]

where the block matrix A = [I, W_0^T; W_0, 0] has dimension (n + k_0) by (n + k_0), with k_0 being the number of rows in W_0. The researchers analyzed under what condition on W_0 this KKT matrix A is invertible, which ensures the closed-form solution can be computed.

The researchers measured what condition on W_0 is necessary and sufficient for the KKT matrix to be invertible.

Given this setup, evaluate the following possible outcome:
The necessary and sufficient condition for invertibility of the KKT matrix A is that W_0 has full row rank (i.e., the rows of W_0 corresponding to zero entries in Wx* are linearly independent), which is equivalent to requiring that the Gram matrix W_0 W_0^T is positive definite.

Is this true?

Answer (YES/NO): YES